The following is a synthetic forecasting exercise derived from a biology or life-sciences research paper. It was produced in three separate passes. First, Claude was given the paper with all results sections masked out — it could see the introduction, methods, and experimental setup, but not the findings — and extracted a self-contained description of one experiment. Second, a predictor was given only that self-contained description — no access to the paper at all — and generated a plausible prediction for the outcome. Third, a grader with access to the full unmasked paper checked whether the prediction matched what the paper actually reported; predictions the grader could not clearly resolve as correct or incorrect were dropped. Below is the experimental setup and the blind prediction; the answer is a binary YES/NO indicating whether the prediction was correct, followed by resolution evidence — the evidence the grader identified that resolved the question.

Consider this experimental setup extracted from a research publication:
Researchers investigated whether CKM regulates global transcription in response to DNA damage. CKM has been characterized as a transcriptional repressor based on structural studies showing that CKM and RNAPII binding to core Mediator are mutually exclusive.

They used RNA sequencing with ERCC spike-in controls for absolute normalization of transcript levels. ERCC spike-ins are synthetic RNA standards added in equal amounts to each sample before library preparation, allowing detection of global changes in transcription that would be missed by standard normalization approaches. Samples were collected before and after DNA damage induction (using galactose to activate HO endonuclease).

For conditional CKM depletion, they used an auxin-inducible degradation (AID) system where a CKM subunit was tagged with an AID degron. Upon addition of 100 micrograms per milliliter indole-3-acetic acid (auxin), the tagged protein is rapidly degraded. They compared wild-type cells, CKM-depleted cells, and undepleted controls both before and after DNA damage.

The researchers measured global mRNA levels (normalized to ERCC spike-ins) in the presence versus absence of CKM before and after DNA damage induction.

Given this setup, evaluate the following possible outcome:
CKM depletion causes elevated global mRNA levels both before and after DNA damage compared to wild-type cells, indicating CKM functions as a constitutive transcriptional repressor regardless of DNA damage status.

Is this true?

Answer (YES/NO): NO